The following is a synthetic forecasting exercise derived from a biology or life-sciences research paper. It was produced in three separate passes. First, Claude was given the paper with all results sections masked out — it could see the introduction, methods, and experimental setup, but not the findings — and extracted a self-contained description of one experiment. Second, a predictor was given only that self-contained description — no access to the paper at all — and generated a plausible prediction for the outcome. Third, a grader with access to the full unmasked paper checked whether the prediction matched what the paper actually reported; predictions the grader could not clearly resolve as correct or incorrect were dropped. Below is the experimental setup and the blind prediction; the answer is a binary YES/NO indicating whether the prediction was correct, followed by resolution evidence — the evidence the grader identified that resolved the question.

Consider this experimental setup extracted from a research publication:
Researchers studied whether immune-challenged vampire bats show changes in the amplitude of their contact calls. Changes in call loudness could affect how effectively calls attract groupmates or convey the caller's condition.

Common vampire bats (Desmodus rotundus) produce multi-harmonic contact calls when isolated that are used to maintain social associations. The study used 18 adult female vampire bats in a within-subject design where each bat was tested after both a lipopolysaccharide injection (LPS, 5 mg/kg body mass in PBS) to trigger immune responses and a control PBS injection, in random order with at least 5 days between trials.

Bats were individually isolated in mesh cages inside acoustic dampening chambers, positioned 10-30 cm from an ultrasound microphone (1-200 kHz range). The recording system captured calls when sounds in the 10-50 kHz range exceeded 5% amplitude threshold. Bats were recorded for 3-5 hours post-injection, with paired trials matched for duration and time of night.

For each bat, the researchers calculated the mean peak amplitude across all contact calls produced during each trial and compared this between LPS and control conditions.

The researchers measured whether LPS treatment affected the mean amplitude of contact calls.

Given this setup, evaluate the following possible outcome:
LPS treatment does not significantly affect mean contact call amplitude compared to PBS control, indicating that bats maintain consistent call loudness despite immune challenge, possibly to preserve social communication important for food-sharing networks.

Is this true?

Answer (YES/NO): YES